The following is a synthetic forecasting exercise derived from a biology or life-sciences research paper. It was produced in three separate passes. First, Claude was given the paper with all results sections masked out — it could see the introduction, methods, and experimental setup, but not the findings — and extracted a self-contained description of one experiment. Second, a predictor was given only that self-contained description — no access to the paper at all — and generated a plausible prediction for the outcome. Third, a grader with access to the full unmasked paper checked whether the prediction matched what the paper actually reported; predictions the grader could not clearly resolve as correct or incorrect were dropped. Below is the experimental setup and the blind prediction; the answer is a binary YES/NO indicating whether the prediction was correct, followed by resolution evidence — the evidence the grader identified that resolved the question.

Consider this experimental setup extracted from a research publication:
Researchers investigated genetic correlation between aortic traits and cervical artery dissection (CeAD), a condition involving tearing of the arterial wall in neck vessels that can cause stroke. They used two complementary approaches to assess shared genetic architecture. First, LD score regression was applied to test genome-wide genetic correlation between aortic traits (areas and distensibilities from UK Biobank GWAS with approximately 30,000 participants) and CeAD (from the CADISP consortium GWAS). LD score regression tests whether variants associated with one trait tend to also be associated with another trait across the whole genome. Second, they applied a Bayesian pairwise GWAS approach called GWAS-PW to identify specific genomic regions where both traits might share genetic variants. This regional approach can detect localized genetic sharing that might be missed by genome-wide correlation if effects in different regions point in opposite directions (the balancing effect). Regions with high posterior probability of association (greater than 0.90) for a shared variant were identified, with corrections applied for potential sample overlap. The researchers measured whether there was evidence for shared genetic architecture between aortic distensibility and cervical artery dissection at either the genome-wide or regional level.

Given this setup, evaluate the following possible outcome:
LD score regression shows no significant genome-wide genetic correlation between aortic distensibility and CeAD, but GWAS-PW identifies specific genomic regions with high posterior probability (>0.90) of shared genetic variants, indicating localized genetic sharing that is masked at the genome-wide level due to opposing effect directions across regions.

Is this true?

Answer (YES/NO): YES